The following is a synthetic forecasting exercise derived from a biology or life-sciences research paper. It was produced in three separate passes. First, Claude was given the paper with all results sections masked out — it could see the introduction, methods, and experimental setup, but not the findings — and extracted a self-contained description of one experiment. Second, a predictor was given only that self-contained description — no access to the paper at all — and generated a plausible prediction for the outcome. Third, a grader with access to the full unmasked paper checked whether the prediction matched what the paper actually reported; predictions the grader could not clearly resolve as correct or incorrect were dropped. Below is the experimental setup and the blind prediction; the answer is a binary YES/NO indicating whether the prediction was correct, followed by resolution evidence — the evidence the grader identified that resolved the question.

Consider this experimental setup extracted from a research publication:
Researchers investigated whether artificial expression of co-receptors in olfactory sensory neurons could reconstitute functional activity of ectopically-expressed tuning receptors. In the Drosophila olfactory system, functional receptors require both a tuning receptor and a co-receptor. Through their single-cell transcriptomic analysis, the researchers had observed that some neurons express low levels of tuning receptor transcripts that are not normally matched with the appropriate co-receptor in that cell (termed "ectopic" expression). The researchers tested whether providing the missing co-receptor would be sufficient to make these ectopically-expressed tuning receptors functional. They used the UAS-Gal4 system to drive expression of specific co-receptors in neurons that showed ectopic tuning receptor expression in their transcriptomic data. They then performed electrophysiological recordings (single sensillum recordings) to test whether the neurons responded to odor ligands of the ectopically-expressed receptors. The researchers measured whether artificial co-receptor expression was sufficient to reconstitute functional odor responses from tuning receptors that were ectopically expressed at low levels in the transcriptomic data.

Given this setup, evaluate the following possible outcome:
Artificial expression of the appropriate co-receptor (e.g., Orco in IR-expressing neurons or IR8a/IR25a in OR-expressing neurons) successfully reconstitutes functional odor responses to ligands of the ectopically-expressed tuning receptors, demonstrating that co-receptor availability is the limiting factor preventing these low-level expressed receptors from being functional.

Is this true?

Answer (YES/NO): NO